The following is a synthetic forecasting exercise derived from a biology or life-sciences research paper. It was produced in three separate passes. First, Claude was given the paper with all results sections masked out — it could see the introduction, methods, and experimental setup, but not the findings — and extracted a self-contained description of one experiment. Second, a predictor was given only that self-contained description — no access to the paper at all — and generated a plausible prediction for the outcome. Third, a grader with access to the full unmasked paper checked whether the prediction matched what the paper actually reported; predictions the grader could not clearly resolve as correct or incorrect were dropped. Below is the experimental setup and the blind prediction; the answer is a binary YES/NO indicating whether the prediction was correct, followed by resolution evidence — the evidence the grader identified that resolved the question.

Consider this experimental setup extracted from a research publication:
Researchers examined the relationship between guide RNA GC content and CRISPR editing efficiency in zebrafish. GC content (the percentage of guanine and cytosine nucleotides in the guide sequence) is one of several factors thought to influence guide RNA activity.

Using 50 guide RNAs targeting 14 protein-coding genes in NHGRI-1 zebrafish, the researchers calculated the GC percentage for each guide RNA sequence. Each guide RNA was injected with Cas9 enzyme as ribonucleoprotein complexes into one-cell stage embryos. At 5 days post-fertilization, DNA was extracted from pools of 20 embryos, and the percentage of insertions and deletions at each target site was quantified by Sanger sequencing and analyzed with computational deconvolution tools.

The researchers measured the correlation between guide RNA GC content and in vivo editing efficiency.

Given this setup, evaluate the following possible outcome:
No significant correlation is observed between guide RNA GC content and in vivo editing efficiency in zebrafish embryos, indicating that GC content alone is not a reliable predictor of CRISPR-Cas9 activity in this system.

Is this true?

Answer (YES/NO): YES